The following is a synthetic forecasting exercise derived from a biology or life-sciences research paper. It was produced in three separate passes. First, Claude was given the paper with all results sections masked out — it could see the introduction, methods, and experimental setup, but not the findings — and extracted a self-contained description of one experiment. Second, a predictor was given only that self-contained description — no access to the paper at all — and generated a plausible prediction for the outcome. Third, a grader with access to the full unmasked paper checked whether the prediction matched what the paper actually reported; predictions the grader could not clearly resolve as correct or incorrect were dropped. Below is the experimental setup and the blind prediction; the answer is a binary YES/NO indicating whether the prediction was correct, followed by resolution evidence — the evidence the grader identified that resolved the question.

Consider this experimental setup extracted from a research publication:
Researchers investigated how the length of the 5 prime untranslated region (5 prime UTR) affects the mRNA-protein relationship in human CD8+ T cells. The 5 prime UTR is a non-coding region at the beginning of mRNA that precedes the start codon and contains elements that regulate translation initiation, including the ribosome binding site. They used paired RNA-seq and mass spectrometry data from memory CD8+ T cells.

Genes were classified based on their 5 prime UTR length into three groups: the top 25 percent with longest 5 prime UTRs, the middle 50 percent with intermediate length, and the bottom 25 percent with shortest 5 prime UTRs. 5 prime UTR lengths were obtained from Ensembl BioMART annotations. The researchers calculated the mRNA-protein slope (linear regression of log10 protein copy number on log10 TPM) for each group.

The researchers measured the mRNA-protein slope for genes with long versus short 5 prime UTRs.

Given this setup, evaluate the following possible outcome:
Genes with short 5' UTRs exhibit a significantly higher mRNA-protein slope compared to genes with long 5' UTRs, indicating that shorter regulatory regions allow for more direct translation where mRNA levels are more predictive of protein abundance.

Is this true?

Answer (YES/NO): NO